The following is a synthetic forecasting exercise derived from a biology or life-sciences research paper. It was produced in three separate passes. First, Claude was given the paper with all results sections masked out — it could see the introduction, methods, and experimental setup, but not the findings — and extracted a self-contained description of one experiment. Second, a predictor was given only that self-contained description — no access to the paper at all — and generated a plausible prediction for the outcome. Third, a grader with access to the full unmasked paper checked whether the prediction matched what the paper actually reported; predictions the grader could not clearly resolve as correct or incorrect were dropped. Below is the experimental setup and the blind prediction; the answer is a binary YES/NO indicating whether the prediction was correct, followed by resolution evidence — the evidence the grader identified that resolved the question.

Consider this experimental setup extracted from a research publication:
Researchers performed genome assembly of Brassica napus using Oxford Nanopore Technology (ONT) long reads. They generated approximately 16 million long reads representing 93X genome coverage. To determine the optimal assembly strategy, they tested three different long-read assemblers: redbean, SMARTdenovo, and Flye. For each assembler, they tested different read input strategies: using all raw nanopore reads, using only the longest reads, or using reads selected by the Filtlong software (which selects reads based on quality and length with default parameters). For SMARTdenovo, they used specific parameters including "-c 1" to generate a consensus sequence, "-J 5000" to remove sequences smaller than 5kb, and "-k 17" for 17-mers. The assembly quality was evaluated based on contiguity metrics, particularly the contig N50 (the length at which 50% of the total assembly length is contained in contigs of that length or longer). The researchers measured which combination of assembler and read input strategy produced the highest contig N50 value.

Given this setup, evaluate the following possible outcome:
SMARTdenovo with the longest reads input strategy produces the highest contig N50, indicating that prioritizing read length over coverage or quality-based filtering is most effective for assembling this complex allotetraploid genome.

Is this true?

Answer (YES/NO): NO